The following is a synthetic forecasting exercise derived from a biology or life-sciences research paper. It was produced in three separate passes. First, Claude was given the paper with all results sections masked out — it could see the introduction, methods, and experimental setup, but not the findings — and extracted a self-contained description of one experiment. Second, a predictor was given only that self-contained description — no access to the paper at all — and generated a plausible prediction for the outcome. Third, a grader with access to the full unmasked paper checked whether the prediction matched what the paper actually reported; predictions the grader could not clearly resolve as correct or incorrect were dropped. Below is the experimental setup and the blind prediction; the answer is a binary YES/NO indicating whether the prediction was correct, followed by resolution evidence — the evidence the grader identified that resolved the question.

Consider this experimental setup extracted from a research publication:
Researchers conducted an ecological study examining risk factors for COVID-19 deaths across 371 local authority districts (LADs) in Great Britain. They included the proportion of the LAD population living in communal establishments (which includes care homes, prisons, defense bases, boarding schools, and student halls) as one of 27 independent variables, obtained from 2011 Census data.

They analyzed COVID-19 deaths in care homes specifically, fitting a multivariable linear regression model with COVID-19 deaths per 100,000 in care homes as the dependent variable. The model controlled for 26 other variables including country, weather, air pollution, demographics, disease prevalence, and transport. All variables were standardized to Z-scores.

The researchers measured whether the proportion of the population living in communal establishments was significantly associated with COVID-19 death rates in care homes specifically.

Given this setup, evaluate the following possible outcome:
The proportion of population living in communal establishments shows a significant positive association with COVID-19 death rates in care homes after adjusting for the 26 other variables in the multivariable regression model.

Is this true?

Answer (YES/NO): NO